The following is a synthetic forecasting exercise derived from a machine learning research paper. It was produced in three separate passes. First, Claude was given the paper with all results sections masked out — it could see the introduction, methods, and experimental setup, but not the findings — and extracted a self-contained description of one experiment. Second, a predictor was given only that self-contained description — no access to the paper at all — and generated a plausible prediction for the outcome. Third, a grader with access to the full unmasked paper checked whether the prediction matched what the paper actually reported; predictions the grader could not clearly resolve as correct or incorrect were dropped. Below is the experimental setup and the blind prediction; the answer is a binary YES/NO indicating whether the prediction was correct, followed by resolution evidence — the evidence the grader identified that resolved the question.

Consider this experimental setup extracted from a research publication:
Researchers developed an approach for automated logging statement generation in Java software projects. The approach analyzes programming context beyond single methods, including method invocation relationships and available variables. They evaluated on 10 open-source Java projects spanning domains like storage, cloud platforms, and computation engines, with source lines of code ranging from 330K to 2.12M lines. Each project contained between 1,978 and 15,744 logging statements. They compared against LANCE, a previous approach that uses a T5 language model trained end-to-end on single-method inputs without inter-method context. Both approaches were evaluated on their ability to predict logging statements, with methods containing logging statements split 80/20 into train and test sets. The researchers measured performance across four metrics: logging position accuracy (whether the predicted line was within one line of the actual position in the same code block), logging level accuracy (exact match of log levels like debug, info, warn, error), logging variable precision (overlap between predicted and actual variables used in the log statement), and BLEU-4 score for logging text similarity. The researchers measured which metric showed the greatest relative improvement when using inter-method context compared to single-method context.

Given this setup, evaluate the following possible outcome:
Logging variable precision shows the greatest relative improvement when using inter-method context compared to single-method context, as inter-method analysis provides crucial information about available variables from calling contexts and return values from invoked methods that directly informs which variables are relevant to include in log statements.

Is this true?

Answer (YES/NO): NO